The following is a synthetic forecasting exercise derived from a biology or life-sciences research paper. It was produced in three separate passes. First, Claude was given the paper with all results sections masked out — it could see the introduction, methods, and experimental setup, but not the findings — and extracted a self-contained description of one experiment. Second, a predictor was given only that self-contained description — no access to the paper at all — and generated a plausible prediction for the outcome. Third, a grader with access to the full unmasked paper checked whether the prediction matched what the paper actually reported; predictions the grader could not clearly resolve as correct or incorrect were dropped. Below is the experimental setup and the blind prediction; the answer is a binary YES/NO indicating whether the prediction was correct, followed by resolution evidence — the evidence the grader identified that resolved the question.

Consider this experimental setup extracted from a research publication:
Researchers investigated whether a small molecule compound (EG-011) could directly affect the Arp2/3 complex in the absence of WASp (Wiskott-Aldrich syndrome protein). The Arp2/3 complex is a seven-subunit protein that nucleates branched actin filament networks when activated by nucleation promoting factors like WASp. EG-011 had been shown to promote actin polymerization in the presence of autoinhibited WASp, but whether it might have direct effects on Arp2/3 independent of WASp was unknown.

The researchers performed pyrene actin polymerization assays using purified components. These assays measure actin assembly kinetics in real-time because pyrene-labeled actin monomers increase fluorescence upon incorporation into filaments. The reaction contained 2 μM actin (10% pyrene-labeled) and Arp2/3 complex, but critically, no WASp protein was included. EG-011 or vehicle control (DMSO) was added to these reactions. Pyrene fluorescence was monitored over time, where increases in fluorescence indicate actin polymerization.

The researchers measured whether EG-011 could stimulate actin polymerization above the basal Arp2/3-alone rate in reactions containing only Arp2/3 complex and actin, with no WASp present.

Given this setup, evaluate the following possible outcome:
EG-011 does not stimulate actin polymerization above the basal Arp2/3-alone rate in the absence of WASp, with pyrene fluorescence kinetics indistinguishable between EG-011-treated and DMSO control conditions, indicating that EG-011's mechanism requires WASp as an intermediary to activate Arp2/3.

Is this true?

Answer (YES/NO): YES